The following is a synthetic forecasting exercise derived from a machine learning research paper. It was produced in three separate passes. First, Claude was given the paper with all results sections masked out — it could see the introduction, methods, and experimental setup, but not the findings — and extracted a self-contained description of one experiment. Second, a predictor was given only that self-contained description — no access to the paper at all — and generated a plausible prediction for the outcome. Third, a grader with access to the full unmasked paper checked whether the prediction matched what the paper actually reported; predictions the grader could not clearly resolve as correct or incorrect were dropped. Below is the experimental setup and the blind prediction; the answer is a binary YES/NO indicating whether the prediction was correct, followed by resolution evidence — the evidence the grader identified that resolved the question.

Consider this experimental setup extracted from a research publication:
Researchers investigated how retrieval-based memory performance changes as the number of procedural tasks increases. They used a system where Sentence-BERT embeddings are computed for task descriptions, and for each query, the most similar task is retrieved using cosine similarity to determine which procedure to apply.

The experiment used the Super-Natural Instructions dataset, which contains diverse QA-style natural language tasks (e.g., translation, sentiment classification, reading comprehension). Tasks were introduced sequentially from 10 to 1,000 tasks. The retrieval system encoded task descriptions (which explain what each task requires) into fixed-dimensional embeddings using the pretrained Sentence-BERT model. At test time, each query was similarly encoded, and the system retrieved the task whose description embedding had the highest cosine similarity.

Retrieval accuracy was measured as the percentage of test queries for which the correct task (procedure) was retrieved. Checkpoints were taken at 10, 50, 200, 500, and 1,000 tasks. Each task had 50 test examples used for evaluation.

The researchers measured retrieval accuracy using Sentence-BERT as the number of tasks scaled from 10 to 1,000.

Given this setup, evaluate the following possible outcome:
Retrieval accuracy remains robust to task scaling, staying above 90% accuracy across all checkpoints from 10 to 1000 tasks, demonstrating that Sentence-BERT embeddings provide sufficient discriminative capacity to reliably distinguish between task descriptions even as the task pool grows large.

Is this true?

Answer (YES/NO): NO